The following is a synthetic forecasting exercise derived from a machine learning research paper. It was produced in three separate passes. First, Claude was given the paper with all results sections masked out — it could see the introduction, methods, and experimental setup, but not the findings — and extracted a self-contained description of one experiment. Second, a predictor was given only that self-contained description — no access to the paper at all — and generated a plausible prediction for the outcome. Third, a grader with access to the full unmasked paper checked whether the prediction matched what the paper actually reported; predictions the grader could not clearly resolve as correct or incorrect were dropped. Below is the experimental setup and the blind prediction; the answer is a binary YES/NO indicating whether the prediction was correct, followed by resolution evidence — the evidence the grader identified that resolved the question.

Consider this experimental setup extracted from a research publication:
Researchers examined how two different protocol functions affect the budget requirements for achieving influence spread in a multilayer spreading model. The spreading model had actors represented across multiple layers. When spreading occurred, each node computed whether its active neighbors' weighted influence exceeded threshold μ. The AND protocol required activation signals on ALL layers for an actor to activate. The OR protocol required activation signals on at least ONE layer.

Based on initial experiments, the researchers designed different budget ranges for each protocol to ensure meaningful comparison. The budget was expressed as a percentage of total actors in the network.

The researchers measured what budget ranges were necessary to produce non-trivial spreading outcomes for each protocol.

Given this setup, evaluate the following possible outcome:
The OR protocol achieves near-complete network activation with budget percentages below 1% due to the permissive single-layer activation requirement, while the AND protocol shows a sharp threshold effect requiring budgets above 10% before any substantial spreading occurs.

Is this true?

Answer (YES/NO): NO